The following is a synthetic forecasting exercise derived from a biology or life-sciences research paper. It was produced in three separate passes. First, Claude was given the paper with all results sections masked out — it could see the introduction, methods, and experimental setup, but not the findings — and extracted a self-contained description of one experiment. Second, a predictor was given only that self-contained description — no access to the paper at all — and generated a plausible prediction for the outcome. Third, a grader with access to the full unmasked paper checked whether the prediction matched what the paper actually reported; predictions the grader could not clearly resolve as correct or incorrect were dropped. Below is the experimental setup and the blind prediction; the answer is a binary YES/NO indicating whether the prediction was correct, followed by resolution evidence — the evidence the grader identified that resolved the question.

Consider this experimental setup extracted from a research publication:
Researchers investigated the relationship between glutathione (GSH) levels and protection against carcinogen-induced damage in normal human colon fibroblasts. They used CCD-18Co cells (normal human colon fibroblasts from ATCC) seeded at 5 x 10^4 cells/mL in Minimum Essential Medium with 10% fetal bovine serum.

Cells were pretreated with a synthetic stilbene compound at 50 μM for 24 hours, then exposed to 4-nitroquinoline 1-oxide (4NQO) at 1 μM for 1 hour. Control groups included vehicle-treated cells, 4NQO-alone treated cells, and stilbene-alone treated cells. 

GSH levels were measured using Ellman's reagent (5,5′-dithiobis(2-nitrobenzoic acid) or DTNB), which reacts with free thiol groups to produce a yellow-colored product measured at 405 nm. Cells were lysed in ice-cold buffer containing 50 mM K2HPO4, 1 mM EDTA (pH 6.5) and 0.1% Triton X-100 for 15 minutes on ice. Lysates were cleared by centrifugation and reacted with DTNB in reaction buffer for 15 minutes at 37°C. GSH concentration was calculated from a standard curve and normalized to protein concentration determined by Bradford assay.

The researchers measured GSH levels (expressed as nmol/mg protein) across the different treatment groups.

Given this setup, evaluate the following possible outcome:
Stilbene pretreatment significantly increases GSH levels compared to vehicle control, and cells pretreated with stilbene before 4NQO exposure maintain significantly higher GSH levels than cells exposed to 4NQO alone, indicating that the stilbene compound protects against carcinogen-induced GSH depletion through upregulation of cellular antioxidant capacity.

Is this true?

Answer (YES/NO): YES